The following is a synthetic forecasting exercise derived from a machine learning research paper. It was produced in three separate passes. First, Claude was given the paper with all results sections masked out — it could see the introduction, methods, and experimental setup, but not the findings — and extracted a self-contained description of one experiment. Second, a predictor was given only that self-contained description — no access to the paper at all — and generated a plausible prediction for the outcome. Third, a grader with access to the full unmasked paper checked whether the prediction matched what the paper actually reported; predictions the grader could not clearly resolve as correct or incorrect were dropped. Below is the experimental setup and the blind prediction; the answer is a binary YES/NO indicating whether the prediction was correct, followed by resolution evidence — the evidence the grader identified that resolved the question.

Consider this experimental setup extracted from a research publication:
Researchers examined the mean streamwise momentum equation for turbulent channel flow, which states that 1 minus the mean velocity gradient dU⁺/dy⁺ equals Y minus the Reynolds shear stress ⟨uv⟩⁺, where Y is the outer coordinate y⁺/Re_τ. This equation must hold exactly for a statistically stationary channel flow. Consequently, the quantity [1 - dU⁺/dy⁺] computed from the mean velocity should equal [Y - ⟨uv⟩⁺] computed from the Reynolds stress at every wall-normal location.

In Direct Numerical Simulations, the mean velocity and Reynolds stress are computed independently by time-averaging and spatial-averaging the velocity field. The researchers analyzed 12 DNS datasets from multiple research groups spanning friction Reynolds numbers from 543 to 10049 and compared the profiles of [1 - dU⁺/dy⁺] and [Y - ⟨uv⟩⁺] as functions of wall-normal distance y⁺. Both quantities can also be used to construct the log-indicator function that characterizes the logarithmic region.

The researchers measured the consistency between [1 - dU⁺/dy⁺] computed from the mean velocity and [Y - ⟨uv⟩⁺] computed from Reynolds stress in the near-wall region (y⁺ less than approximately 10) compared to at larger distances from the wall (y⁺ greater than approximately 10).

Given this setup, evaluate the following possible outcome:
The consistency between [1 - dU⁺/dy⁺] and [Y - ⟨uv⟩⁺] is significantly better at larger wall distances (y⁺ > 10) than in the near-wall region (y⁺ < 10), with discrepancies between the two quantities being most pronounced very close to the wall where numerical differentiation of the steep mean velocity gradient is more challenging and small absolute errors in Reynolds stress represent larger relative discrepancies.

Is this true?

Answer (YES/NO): NO